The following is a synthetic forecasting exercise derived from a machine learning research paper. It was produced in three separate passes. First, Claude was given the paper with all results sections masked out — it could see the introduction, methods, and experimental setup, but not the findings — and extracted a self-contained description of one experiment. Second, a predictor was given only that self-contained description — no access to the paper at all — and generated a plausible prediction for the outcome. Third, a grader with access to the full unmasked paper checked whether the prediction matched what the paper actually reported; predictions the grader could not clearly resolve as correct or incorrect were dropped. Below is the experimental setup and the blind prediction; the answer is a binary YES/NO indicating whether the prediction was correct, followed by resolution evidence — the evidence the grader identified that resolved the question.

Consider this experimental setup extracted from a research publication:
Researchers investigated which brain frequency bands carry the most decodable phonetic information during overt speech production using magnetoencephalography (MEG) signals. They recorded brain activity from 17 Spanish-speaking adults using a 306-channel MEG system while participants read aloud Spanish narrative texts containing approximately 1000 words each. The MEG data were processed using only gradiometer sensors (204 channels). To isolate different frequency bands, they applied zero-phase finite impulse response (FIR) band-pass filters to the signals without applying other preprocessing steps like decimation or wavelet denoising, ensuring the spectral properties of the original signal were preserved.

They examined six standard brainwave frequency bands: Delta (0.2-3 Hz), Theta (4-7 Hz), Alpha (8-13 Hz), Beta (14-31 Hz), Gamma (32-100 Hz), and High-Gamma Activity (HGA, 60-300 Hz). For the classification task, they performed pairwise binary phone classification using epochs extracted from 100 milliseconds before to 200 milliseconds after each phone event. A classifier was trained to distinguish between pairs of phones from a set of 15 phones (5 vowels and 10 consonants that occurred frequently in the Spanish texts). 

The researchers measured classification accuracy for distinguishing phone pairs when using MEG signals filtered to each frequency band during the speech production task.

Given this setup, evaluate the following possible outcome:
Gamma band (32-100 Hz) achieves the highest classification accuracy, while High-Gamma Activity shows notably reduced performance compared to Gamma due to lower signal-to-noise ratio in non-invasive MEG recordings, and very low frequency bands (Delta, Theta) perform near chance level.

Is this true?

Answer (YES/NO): NO